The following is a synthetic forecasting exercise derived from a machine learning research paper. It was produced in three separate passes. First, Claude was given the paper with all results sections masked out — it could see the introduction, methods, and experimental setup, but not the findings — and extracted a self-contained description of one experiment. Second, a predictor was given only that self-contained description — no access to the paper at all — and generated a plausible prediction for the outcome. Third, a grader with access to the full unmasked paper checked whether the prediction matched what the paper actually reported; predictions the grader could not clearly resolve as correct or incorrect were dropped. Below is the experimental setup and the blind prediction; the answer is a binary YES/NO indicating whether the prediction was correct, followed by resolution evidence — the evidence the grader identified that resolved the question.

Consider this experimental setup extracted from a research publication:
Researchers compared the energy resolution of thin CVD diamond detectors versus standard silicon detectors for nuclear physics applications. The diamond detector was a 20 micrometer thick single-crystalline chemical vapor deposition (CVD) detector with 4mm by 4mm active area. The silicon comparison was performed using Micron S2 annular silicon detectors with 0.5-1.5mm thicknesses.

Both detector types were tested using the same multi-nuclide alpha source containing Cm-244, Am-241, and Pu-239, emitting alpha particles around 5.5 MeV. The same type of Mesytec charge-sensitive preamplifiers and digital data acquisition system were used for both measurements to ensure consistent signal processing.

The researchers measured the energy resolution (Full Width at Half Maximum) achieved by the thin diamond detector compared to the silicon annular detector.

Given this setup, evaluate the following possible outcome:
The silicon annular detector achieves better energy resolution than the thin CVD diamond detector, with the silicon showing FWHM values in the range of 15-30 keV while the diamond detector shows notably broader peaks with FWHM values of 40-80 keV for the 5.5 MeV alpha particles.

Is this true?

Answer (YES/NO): NO